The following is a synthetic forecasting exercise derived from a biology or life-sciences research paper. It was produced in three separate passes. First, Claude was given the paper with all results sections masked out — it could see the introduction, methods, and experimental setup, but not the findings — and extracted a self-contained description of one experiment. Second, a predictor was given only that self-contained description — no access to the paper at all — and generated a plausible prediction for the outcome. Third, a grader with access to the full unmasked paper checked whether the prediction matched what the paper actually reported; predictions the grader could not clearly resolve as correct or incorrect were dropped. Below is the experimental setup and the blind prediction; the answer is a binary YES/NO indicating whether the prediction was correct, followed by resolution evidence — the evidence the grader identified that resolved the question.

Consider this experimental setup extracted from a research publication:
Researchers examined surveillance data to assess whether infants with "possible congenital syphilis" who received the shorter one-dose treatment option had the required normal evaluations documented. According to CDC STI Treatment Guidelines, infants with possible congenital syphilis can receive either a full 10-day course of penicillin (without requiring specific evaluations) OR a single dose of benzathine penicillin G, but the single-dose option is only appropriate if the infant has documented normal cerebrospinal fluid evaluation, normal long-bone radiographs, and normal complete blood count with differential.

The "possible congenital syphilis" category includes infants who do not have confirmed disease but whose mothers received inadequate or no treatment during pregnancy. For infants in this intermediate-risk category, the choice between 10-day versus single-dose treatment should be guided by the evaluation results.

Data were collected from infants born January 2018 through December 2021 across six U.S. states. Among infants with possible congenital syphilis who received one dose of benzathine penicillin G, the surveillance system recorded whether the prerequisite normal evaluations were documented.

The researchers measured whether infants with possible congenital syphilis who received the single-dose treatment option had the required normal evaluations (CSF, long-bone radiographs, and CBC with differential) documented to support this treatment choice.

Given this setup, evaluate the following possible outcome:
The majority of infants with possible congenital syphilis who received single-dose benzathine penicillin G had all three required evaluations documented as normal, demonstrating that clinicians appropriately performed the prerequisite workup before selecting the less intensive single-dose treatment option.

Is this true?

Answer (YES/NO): NO